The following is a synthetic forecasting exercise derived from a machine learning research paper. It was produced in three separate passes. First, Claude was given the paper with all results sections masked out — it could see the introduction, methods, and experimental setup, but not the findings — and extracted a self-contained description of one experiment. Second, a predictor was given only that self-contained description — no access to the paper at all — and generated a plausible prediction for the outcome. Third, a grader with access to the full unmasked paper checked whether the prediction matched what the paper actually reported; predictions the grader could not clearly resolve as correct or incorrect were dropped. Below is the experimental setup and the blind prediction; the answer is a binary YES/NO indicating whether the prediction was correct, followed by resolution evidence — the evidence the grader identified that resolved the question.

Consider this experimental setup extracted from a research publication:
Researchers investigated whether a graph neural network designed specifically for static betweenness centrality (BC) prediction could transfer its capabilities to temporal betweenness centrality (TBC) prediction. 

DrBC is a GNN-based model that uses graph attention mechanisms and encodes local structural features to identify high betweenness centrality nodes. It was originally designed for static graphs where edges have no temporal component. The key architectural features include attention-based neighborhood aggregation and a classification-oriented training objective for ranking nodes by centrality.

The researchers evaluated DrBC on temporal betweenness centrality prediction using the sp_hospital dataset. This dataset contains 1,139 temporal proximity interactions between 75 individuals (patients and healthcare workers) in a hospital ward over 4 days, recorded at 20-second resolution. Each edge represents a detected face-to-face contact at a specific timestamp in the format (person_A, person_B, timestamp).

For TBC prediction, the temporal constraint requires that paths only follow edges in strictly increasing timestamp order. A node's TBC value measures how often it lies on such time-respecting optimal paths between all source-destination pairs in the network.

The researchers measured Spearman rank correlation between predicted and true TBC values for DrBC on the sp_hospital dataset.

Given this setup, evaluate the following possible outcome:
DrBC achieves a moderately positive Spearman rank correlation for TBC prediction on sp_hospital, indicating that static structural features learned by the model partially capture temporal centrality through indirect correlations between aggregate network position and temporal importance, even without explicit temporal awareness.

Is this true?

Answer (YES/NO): YES